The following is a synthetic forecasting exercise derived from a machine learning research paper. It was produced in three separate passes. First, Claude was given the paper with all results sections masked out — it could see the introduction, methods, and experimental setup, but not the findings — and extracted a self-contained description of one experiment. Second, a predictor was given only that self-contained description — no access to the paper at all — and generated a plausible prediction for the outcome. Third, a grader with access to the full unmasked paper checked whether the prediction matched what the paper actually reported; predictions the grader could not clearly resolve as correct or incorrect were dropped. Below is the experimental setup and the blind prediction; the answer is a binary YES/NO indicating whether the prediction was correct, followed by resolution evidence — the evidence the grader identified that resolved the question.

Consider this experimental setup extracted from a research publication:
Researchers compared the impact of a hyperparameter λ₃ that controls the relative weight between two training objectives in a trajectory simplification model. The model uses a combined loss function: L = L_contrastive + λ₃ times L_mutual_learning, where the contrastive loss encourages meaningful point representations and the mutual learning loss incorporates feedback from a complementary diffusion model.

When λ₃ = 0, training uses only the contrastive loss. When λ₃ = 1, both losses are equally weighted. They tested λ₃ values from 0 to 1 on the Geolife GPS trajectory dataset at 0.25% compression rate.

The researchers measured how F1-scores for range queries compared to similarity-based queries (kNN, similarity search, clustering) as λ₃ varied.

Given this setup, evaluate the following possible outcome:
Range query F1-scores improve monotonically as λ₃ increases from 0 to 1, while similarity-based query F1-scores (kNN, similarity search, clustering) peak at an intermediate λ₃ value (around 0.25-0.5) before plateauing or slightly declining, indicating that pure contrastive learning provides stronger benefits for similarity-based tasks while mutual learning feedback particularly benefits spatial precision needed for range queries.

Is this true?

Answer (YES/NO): NO